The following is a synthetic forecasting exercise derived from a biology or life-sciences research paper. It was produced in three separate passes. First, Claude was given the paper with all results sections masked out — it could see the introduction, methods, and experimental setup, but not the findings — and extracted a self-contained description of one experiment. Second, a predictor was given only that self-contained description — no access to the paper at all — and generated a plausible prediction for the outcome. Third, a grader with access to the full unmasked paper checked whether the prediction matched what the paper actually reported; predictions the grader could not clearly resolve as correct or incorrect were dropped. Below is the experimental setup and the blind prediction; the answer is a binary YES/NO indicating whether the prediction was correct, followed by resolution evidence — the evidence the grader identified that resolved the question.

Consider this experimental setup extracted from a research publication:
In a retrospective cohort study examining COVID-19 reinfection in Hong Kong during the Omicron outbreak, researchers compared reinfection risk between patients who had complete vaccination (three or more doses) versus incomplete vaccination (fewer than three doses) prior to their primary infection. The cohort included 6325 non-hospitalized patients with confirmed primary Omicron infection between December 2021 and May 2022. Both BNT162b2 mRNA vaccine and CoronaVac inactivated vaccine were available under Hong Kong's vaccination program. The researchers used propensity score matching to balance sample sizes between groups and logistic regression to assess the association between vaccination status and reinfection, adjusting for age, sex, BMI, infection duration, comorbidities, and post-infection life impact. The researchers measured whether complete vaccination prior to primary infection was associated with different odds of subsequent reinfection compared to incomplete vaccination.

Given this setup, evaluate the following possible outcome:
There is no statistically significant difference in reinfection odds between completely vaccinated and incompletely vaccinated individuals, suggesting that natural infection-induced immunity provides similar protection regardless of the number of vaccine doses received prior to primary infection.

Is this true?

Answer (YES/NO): YES